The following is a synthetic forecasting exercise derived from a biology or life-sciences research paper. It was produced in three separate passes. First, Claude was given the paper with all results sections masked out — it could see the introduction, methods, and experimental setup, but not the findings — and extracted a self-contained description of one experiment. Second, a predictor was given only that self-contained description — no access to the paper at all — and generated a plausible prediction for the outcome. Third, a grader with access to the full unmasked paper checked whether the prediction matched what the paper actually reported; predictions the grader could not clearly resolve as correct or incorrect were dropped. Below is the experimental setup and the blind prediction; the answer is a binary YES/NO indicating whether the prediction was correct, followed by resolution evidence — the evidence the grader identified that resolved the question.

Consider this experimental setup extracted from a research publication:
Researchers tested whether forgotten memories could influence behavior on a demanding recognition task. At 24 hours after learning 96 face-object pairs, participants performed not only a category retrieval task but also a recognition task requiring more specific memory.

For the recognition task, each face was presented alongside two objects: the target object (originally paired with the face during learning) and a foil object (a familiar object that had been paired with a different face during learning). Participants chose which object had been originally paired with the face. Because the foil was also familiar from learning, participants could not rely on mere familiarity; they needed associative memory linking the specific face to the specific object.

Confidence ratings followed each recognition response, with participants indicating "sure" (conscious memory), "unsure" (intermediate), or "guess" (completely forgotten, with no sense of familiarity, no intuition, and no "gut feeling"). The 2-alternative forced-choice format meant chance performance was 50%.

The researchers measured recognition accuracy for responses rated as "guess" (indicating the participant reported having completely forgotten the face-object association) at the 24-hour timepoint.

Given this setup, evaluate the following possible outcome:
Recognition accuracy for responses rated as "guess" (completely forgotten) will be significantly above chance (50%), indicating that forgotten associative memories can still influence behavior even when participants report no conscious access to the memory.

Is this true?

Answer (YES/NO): YES